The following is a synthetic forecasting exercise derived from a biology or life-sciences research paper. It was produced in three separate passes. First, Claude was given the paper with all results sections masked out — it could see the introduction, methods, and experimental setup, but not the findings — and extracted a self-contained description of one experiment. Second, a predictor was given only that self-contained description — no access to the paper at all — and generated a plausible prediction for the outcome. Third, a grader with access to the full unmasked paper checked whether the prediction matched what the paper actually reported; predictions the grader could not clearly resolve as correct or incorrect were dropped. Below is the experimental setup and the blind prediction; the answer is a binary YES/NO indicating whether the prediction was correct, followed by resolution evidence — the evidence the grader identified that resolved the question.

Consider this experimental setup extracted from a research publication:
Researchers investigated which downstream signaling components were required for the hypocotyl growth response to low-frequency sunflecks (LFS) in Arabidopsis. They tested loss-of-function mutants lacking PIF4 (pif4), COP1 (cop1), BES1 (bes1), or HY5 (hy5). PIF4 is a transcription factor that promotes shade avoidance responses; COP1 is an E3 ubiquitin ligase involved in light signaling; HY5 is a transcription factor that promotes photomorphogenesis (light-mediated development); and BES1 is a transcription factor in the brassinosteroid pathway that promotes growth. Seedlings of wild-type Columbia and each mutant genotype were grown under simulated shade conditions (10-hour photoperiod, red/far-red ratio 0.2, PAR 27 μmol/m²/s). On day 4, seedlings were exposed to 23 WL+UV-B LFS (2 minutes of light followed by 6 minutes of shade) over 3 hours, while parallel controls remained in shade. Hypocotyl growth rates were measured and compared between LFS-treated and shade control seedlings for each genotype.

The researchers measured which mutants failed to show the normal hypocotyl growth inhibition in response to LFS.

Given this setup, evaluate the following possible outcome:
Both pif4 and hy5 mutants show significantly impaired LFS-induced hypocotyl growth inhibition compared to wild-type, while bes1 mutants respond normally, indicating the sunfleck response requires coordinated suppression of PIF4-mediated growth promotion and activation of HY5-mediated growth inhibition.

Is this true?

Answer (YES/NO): NO